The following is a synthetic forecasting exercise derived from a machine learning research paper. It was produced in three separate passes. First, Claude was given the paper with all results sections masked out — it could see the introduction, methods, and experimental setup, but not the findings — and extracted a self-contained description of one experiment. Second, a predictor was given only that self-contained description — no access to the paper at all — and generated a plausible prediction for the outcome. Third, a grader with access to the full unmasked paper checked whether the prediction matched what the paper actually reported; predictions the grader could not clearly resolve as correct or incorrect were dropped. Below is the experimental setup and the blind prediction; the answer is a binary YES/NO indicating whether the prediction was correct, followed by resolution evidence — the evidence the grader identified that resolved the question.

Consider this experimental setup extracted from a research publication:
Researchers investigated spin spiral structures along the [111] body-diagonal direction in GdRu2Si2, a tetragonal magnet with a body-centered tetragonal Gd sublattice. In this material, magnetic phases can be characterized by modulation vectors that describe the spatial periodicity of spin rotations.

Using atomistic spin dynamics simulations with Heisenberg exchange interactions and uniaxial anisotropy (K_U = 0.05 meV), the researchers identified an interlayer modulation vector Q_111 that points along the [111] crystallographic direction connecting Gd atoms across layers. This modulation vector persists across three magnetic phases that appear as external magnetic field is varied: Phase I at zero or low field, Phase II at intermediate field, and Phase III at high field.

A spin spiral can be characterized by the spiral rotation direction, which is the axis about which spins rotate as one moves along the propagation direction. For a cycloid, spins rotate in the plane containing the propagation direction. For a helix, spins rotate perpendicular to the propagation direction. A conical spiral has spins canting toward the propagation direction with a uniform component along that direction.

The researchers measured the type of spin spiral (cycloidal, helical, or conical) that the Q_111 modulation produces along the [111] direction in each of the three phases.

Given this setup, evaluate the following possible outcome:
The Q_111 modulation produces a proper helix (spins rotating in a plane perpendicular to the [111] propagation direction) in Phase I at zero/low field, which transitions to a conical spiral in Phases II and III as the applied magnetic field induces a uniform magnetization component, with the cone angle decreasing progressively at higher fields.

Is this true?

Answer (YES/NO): NO